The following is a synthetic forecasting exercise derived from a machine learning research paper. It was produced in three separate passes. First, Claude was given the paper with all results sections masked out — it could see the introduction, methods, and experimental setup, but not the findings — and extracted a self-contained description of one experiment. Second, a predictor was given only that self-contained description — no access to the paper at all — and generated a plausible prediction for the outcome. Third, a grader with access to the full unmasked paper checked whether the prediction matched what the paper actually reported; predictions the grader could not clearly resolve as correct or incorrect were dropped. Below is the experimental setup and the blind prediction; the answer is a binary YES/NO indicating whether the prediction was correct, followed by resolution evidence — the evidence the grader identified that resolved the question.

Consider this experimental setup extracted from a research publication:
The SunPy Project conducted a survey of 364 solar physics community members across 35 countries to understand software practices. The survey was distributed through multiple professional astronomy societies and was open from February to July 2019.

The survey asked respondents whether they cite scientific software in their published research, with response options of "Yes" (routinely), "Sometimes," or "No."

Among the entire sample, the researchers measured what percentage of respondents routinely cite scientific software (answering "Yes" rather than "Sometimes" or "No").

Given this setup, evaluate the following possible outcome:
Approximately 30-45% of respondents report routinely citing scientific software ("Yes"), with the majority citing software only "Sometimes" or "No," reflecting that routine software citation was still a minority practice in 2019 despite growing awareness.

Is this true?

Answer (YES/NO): YES